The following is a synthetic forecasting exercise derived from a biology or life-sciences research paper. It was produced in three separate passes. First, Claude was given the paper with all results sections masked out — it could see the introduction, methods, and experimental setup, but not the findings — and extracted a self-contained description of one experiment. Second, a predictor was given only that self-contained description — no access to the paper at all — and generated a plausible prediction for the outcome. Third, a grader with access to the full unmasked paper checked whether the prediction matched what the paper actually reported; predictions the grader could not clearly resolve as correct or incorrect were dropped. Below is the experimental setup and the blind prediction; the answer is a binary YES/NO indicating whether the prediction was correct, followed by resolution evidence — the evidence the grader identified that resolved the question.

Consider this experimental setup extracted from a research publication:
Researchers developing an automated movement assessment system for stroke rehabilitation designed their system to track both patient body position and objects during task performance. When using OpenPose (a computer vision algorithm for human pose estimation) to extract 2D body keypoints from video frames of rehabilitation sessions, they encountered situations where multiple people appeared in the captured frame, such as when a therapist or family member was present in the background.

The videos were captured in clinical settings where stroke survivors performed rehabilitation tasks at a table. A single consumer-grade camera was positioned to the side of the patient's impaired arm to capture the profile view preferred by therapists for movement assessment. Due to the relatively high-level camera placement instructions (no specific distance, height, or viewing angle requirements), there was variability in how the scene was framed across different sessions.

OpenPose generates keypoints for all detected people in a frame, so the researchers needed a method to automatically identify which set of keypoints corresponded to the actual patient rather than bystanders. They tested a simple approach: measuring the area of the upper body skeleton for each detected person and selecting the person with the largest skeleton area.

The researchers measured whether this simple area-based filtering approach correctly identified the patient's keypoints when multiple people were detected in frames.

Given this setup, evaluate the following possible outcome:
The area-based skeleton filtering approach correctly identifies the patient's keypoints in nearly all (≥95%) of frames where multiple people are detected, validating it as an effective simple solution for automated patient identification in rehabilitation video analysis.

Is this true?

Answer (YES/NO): YES